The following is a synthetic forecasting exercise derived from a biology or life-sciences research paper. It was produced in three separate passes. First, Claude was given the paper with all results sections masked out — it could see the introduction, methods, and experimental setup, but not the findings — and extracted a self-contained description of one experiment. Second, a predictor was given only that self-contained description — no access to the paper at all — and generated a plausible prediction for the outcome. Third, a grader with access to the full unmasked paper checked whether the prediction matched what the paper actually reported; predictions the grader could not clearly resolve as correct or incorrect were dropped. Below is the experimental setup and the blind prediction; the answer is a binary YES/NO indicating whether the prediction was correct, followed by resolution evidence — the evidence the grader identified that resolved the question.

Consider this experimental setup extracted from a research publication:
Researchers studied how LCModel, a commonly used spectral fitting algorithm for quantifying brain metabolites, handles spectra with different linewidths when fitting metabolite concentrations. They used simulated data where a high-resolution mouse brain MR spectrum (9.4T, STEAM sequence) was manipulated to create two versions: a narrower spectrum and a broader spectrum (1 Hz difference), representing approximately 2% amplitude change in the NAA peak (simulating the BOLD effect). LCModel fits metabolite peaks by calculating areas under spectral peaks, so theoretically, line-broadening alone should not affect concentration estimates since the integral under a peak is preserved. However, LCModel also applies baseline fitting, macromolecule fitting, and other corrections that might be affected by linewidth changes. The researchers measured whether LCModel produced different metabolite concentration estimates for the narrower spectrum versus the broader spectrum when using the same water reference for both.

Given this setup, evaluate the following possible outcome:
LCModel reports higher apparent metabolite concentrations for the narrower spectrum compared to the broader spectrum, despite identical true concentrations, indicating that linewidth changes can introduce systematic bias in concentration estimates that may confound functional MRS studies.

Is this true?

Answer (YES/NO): YES